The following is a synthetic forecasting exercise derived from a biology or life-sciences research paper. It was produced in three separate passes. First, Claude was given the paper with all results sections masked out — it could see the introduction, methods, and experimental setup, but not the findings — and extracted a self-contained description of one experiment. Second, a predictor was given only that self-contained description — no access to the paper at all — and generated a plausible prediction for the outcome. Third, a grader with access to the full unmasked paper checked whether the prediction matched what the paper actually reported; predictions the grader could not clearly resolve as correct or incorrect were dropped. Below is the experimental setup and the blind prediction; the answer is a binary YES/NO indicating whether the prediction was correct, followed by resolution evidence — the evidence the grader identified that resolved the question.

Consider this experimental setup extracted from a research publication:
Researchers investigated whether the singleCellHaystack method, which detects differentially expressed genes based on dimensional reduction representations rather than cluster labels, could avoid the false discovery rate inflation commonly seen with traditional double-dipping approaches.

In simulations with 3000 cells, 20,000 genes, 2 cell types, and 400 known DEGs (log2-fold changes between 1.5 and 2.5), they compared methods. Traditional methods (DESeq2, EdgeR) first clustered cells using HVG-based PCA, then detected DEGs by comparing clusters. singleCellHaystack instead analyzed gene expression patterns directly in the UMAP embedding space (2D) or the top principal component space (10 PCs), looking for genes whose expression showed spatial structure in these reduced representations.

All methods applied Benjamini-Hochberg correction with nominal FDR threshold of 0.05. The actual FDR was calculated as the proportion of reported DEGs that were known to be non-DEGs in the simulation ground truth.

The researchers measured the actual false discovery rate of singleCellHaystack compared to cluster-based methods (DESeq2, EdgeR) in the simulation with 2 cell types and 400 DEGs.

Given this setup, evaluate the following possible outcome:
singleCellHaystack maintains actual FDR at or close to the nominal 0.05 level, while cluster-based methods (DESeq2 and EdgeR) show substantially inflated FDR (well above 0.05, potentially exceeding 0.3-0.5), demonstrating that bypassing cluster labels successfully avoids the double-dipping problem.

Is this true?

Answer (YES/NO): NO